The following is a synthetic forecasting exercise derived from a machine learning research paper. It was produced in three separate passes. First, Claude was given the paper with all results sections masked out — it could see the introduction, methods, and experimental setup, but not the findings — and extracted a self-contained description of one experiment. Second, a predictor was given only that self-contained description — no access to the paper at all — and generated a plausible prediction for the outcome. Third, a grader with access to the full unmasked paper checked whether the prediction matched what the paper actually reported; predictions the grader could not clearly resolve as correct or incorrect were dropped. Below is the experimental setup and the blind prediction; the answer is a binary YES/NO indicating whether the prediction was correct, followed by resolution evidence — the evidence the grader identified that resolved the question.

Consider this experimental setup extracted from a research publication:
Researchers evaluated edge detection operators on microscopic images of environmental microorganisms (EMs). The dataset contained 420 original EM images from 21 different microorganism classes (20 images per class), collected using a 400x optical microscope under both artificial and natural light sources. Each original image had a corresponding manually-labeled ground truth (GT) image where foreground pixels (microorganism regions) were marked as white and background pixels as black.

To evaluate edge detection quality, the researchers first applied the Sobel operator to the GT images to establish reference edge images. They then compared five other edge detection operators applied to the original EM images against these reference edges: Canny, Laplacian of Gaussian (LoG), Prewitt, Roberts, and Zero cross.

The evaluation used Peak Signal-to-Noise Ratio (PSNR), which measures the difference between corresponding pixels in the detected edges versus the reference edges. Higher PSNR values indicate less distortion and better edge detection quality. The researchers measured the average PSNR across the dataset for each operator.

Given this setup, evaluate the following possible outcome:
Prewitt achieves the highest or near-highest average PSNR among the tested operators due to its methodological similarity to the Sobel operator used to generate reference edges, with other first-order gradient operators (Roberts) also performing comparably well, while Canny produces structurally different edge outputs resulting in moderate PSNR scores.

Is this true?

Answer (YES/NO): NO